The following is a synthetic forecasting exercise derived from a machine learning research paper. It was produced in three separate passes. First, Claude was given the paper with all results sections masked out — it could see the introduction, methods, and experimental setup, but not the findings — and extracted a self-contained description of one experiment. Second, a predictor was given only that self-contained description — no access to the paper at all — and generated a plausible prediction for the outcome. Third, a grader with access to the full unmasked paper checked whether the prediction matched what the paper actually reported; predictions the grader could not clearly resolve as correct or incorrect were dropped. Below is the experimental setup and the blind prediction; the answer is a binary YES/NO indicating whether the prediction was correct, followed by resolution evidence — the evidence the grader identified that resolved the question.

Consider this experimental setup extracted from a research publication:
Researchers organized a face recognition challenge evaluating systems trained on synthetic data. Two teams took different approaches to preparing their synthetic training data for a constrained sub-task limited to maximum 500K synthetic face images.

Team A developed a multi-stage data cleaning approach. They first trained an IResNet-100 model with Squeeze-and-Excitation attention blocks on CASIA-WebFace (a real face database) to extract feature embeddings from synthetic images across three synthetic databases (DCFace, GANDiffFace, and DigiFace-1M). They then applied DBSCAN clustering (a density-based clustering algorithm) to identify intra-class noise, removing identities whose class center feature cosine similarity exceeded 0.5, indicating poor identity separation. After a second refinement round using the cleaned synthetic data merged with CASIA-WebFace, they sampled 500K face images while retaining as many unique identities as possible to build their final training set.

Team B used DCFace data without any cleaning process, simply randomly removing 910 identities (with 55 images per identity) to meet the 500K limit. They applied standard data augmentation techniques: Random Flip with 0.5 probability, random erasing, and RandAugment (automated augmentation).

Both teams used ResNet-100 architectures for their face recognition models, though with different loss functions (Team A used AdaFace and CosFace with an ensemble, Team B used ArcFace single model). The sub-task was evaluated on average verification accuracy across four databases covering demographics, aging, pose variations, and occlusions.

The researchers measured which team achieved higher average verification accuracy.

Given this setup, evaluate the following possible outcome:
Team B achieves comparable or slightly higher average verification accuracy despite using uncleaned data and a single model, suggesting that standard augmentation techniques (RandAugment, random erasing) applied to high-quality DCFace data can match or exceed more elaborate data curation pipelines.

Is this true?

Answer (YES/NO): NO